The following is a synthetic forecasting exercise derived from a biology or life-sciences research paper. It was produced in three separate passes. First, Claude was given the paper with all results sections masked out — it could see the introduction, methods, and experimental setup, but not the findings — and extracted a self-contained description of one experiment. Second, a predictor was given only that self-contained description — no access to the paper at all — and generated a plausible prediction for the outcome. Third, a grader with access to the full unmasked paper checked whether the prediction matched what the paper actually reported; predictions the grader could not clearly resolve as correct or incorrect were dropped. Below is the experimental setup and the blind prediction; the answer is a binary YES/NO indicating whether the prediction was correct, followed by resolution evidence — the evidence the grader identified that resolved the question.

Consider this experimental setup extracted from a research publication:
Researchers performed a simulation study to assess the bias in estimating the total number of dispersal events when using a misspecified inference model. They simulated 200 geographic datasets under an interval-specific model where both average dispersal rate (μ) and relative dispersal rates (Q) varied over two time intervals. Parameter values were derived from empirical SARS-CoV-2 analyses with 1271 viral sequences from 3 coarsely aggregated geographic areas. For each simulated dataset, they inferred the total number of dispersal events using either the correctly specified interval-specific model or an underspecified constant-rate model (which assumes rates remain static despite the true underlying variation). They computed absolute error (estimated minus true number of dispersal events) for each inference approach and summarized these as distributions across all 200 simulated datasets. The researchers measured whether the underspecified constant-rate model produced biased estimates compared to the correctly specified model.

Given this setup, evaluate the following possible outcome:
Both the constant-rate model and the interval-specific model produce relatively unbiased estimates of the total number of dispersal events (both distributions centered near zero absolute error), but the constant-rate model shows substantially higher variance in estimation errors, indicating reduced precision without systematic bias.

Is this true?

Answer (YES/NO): NO